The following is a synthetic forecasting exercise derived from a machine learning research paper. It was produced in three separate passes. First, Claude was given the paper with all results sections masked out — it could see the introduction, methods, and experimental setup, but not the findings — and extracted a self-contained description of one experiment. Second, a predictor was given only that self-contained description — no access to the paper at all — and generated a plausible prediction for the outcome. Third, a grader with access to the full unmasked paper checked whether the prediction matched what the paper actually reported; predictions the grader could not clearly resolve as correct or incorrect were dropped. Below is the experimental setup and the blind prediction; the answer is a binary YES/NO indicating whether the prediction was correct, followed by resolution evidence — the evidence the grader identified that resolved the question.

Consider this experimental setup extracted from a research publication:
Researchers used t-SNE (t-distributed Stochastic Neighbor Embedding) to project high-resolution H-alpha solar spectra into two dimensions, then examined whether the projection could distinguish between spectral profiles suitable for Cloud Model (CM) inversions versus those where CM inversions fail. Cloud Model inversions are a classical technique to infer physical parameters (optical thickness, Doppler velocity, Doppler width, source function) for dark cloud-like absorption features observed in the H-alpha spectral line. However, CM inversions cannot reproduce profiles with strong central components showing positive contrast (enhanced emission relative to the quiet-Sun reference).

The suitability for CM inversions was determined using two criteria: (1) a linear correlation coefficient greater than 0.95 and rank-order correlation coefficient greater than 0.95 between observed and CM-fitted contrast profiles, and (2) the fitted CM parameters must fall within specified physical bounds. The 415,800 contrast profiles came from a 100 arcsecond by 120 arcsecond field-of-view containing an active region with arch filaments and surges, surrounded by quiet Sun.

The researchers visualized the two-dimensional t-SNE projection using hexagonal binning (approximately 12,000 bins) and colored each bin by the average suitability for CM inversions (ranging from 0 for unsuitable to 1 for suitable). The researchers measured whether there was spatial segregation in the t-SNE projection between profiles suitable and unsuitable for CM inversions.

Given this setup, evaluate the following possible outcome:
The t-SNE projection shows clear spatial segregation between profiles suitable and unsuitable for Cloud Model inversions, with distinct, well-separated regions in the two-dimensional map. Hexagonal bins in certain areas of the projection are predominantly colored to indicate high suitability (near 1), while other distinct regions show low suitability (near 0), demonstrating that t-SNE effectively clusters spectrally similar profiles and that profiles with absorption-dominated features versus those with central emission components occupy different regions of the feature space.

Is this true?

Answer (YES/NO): YES